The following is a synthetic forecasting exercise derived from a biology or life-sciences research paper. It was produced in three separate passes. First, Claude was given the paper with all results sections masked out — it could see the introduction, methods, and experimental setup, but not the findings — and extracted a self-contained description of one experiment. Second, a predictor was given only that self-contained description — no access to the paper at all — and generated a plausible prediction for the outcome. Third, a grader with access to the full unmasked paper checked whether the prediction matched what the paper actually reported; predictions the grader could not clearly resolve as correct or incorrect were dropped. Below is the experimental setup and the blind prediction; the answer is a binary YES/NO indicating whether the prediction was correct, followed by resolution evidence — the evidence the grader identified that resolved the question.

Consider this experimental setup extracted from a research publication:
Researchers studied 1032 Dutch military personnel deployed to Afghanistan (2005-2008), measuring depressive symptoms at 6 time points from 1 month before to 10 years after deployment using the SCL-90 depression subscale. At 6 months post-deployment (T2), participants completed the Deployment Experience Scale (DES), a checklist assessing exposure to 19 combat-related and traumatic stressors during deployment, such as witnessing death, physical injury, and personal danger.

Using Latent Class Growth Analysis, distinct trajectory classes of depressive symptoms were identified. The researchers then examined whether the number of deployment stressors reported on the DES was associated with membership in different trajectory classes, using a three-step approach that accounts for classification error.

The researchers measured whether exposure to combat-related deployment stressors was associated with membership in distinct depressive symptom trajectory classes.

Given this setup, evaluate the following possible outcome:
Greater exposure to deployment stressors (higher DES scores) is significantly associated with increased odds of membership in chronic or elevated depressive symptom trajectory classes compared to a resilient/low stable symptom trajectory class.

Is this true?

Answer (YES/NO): YES